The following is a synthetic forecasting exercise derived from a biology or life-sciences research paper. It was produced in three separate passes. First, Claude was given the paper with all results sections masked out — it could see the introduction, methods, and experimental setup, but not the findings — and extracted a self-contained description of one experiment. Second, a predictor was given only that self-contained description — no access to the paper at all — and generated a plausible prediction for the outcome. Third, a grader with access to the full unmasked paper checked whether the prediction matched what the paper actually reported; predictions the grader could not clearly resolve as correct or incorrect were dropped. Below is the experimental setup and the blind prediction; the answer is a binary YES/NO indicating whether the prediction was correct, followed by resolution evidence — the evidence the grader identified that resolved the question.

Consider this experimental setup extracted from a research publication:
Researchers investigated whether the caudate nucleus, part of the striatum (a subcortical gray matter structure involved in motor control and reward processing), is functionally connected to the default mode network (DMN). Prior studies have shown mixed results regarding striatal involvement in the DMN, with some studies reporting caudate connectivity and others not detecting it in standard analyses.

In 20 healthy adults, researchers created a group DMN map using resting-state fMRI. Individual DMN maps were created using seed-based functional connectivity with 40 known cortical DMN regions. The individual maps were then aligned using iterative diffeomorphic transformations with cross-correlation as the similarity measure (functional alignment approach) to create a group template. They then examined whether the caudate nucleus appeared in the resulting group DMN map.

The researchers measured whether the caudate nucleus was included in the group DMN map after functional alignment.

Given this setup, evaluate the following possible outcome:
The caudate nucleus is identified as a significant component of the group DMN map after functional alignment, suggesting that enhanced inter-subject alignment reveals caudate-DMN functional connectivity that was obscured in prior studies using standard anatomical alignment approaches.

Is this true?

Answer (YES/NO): YES